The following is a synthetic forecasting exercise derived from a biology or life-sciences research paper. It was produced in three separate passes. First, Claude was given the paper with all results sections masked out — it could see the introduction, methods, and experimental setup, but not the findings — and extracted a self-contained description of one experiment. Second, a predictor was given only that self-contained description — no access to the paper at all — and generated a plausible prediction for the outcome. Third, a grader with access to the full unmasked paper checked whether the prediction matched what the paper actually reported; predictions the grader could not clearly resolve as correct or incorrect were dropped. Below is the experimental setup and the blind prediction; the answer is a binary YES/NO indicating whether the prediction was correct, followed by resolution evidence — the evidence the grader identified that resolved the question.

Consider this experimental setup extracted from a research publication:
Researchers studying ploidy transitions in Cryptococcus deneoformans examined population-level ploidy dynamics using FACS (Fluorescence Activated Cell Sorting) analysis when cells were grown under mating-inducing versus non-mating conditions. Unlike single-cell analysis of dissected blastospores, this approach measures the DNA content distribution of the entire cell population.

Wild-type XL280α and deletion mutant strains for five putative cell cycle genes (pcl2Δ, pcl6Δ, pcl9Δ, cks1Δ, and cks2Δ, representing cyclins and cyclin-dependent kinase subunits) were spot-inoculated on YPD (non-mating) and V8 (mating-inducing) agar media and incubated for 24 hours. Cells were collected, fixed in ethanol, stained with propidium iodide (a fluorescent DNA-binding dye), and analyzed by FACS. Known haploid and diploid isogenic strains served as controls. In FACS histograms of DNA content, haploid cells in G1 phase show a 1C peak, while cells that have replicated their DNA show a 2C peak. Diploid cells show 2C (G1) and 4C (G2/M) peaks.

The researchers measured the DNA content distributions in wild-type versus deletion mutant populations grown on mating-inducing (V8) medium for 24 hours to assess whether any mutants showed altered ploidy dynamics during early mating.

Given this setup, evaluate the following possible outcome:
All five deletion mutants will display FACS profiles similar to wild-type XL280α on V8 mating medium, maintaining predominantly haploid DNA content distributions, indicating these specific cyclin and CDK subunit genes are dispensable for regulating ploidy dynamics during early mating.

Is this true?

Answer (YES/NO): YES